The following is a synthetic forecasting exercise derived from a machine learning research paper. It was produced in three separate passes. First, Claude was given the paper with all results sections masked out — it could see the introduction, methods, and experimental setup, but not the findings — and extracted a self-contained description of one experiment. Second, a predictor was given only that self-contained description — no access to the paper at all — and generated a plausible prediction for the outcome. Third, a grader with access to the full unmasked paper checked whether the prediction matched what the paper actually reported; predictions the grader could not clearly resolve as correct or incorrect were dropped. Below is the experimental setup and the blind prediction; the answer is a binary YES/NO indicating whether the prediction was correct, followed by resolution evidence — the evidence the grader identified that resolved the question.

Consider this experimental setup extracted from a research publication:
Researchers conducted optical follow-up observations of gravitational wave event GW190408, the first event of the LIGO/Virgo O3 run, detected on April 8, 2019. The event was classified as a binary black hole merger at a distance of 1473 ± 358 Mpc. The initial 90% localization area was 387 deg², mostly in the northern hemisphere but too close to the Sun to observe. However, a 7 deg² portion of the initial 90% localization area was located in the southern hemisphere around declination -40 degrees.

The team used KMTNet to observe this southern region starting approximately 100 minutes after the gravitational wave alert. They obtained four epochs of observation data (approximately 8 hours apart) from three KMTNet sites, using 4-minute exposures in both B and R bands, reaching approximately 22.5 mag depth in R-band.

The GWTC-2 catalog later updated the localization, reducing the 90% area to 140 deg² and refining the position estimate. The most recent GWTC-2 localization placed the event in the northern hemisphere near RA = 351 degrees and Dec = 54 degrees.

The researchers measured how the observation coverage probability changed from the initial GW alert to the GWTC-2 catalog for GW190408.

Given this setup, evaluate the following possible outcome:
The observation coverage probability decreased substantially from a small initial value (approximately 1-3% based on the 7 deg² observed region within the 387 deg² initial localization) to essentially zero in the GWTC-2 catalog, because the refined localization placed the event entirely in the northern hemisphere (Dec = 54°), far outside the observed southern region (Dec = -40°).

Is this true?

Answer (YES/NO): NO